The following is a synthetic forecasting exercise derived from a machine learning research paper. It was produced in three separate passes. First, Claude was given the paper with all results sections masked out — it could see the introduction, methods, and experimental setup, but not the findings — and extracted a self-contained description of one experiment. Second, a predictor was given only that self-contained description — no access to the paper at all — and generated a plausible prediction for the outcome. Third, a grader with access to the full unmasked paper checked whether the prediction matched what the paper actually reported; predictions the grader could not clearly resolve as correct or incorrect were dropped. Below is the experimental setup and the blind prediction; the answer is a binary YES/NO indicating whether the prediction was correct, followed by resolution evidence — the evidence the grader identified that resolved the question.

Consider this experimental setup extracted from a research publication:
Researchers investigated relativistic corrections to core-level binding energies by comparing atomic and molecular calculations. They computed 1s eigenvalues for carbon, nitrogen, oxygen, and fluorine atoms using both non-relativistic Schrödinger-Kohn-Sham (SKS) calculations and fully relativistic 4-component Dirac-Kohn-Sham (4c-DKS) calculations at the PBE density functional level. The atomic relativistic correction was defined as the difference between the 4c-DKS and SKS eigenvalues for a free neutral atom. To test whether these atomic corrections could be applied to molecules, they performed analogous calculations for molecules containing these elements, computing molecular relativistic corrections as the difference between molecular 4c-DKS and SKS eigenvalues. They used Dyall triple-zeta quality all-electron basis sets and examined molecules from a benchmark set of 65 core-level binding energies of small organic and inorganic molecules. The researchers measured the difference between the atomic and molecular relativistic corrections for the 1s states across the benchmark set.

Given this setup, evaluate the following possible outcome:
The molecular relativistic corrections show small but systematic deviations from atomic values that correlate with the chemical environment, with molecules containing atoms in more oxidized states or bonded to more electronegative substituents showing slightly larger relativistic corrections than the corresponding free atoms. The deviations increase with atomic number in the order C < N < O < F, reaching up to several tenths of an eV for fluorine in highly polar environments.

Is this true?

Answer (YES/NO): NO